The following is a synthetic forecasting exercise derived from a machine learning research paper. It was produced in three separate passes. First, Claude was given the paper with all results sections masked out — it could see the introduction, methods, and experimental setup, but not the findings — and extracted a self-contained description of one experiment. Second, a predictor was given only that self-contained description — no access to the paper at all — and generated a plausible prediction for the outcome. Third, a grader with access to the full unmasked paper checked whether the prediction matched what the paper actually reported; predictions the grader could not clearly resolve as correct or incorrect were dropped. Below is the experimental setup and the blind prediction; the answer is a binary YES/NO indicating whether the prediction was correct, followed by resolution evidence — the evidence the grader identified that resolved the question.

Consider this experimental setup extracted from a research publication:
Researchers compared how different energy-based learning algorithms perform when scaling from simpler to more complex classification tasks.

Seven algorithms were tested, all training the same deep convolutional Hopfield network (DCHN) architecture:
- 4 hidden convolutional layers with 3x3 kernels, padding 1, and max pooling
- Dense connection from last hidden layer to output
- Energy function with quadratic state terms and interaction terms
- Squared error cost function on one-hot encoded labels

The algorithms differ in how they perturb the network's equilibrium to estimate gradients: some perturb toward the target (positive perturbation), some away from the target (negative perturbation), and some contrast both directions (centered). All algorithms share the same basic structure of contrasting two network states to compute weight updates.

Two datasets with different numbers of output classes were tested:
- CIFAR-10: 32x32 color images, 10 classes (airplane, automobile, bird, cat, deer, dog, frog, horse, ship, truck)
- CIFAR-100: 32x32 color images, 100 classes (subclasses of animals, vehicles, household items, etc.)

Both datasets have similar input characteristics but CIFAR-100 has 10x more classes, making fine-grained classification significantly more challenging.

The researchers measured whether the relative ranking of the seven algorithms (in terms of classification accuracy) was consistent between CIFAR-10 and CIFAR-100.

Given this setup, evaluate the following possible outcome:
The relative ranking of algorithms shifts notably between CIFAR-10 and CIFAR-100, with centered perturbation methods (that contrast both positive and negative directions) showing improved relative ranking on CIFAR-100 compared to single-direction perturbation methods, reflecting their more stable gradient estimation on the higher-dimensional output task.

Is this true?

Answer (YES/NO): NO